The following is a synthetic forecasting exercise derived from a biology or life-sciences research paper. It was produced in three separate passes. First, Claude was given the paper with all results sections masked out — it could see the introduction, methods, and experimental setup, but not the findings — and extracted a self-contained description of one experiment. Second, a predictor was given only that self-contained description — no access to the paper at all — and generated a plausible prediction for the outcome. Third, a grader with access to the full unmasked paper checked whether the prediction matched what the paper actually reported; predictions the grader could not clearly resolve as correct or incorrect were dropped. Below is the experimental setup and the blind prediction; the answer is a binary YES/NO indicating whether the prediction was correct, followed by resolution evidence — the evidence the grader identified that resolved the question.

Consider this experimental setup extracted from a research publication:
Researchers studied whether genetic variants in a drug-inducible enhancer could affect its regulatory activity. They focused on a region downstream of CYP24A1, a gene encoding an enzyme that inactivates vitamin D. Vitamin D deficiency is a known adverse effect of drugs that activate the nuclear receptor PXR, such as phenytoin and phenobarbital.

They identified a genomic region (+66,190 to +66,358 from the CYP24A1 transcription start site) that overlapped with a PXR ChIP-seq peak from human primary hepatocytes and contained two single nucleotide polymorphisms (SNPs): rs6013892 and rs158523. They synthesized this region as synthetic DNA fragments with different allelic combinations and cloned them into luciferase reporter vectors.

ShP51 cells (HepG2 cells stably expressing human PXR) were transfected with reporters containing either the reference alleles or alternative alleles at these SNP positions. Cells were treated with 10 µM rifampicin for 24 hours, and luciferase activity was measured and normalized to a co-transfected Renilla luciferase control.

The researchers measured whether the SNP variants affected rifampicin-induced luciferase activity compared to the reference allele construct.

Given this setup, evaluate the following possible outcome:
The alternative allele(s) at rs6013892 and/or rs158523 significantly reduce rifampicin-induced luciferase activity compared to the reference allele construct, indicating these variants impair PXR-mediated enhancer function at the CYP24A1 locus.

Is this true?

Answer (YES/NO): YES